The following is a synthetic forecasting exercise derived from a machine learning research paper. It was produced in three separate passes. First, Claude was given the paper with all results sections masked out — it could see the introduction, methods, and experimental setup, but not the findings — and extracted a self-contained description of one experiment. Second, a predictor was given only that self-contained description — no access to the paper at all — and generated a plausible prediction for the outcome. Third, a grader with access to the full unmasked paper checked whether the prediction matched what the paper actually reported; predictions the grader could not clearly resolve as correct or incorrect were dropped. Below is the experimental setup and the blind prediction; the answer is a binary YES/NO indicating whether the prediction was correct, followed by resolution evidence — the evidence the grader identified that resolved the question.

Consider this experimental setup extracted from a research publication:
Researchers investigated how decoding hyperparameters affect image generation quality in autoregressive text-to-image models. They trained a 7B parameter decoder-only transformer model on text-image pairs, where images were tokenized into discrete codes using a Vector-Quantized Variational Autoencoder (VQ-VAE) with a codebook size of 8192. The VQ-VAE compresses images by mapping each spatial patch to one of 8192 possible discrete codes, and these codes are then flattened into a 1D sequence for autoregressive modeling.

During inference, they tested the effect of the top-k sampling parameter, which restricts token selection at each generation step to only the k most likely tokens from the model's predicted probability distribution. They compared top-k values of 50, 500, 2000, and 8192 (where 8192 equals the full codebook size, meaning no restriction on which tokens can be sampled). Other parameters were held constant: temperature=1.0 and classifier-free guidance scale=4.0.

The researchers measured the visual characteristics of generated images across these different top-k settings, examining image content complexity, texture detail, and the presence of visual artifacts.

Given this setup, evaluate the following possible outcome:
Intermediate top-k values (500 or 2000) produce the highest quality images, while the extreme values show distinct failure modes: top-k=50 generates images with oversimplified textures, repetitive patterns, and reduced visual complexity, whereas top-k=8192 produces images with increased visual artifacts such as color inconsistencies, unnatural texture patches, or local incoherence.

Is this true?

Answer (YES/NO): NO